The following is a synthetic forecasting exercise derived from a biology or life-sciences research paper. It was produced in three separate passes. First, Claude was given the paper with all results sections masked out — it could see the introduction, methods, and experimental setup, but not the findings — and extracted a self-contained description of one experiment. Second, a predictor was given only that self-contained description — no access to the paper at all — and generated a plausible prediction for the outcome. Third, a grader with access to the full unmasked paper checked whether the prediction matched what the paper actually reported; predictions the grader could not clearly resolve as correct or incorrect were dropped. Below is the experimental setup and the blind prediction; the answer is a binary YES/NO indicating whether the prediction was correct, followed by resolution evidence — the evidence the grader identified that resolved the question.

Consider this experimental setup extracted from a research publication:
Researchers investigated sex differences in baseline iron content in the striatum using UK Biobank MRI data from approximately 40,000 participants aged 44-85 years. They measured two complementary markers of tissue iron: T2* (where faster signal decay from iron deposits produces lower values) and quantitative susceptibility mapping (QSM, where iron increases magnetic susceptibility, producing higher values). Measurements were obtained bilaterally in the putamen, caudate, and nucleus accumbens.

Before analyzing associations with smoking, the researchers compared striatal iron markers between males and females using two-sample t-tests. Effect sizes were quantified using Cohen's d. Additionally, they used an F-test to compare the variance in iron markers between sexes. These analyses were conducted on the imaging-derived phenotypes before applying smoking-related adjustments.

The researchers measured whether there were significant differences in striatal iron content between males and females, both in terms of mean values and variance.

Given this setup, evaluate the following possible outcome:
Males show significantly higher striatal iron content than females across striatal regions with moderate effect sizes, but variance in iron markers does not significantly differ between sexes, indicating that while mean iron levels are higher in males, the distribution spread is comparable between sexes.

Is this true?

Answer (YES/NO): NO